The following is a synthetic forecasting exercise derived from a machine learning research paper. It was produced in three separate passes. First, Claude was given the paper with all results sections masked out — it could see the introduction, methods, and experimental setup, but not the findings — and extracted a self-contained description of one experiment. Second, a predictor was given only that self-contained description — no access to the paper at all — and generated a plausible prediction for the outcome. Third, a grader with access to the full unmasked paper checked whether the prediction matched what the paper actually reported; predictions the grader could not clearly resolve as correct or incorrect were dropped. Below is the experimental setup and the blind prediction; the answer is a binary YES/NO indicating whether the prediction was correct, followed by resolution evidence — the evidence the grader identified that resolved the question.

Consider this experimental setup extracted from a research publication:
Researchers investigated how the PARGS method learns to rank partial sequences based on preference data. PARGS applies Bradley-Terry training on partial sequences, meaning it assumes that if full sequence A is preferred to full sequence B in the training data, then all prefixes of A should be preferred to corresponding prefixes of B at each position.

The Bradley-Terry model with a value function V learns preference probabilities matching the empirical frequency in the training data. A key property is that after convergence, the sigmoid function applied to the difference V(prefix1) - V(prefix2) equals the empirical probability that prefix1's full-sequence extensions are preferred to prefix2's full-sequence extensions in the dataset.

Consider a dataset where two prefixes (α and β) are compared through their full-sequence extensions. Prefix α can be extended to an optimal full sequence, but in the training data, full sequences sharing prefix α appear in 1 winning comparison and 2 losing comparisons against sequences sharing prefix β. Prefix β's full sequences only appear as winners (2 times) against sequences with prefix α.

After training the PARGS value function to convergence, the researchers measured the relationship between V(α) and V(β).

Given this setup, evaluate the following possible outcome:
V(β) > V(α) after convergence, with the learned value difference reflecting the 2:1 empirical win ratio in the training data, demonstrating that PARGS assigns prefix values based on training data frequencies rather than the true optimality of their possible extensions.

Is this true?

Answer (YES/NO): YES